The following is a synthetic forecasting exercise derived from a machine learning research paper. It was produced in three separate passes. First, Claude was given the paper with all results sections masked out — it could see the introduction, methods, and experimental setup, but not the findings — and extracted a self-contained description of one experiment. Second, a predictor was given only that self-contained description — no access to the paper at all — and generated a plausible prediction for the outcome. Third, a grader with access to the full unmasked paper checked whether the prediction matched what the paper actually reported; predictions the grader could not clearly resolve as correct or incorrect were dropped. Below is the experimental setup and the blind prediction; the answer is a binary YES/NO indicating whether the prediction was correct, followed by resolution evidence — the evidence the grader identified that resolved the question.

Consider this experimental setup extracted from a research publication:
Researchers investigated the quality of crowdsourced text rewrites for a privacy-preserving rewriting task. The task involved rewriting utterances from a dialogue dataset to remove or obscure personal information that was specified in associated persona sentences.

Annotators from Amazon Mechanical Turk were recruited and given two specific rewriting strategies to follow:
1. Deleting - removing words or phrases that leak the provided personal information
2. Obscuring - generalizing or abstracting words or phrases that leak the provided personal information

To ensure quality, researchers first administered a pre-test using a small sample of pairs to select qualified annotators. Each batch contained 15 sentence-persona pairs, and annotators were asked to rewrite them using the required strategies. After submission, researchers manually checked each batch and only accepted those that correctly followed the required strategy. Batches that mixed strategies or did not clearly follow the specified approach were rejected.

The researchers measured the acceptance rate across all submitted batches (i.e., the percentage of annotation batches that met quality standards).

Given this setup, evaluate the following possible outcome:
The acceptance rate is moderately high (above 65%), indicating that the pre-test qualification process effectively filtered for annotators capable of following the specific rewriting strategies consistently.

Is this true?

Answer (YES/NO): NO